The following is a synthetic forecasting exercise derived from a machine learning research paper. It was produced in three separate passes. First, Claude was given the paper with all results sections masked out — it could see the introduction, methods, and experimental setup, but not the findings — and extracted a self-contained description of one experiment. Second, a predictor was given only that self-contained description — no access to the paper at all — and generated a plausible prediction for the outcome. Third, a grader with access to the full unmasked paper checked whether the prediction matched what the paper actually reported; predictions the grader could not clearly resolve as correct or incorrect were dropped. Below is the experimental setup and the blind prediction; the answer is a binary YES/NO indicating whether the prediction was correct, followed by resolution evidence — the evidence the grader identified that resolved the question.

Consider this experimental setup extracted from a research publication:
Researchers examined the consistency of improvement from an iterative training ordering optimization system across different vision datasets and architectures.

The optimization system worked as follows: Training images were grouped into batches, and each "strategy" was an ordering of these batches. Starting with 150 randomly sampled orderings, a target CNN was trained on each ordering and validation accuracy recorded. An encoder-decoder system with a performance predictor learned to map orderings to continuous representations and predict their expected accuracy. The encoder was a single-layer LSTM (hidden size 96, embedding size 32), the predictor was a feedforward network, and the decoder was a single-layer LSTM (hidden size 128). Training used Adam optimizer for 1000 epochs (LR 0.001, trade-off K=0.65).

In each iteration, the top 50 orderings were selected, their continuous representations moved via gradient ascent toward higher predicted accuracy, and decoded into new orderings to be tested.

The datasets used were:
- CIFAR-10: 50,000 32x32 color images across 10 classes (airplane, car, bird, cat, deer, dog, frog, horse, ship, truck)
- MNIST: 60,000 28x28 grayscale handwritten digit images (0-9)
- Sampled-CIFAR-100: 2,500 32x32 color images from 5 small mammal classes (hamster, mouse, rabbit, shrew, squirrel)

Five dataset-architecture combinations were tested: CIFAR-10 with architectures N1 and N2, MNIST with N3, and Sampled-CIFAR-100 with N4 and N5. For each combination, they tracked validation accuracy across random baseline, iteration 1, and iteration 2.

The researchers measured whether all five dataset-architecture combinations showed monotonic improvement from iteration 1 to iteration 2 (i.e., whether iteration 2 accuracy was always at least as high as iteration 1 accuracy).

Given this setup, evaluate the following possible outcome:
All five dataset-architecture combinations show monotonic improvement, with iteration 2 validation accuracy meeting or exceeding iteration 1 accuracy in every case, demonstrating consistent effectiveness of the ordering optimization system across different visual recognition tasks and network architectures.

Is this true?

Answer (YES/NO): NO